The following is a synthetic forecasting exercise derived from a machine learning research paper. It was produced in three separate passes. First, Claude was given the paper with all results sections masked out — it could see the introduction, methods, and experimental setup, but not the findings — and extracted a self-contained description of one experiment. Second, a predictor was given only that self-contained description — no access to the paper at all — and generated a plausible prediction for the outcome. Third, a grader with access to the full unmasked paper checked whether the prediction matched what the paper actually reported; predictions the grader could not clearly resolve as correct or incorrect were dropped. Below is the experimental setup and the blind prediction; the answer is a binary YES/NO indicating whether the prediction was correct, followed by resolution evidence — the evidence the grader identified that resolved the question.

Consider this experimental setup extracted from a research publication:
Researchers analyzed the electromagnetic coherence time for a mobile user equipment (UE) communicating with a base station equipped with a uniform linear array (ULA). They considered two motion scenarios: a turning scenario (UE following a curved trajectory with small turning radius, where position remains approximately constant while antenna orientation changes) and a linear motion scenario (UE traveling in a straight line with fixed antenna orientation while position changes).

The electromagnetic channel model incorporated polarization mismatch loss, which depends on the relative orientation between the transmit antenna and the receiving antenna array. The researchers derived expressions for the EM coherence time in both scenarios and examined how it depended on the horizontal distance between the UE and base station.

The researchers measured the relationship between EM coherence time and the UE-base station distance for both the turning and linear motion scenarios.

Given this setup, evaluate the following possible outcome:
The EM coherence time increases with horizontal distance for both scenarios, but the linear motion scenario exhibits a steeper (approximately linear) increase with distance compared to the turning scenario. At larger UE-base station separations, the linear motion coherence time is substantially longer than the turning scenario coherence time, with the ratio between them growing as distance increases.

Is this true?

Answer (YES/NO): NO